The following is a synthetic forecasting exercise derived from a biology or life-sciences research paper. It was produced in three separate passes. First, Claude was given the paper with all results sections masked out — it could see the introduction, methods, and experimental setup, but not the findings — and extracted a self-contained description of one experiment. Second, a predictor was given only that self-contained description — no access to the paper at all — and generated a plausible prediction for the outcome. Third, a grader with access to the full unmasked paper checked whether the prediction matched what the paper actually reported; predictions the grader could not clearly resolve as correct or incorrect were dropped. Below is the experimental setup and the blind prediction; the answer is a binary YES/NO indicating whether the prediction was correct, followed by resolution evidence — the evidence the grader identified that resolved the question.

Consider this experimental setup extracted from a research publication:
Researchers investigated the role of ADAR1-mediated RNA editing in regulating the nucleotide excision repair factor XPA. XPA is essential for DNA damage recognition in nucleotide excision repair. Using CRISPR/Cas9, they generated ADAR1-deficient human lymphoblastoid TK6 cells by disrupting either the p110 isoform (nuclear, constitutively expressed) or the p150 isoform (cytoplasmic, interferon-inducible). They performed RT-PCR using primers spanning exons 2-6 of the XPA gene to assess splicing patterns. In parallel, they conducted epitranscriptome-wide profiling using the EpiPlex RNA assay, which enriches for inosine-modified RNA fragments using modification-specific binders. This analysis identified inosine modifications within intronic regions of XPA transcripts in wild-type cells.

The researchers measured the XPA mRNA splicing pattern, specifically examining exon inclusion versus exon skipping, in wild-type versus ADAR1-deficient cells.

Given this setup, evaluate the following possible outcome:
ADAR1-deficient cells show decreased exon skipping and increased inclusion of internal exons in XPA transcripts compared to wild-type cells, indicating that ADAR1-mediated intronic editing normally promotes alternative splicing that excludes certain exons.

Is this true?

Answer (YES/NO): NO